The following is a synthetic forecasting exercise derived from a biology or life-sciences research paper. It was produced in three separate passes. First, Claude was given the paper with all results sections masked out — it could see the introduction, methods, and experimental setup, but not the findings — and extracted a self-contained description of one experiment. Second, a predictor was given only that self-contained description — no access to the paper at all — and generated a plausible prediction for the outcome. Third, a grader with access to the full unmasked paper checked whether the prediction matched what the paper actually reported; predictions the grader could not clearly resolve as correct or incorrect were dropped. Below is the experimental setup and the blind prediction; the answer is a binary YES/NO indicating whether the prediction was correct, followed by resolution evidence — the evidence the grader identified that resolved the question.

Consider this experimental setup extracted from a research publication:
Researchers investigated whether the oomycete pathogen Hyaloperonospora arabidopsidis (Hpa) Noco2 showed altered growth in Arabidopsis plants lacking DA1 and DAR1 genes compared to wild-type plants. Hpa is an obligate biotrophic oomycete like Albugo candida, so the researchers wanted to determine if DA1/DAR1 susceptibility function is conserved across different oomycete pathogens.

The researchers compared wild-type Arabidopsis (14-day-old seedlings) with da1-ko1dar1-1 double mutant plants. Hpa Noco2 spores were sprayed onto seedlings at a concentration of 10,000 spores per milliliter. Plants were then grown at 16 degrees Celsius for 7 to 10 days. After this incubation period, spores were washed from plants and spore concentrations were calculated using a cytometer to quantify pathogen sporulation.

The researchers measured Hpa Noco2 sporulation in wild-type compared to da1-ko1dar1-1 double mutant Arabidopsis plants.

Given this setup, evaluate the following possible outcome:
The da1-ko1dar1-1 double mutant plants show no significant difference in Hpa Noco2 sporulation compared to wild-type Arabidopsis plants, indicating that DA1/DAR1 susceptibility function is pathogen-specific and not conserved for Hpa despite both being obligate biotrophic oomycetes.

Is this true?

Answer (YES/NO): NO